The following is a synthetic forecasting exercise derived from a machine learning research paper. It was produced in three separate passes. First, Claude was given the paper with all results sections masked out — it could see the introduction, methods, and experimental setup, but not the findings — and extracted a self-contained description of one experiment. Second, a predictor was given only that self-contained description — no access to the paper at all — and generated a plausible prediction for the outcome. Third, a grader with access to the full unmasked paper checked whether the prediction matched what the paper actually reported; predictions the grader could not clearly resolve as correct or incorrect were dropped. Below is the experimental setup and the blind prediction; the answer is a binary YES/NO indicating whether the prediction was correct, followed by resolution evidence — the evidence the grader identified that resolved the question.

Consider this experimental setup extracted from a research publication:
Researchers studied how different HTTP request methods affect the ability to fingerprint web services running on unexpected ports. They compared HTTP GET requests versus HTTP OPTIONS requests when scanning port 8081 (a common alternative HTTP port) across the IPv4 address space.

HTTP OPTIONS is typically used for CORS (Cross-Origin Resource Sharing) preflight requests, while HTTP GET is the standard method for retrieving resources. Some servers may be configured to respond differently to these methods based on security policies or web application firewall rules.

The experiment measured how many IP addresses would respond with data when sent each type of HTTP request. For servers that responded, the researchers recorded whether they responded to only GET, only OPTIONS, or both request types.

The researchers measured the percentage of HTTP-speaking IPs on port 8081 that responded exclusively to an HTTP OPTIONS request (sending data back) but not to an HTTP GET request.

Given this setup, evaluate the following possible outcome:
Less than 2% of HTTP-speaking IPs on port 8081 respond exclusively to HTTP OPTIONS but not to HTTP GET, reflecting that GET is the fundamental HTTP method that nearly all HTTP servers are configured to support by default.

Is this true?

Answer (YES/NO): NO